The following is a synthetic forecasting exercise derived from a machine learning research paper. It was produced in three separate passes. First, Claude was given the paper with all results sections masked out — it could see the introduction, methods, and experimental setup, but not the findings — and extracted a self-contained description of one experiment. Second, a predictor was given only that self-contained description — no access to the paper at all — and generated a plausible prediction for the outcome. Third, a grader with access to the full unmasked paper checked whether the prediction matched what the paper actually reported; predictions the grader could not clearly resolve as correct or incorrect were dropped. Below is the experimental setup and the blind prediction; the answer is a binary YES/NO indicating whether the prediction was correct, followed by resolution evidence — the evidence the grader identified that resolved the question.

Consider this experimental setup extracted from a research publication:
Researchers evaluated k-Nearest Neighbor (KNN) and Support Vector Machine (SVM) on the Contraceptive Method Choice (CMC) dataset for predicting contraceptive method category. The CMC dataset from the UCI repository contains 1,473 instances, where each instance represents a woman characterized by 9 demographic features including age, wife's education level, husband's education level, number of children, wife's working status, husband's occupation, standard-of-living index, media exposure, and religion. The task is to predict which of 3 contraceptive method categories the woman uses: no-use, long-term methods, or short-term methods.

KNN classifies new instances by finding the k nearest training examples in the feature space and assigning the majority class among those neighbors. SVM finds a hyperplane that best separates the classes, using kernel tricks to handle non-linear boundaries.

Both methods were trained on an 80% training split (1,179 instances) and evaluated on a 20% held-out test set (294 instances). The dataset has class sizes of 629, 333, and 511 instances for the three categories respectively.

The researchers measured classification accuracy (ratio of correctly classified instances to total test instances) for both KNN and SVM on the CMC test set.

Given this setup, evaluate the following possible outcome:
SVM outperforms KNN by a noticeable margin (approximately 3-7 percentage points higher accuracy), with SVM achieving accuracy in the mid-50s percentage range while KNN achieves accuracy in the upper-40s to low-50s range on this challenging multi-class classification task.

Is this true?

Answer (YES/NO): NO